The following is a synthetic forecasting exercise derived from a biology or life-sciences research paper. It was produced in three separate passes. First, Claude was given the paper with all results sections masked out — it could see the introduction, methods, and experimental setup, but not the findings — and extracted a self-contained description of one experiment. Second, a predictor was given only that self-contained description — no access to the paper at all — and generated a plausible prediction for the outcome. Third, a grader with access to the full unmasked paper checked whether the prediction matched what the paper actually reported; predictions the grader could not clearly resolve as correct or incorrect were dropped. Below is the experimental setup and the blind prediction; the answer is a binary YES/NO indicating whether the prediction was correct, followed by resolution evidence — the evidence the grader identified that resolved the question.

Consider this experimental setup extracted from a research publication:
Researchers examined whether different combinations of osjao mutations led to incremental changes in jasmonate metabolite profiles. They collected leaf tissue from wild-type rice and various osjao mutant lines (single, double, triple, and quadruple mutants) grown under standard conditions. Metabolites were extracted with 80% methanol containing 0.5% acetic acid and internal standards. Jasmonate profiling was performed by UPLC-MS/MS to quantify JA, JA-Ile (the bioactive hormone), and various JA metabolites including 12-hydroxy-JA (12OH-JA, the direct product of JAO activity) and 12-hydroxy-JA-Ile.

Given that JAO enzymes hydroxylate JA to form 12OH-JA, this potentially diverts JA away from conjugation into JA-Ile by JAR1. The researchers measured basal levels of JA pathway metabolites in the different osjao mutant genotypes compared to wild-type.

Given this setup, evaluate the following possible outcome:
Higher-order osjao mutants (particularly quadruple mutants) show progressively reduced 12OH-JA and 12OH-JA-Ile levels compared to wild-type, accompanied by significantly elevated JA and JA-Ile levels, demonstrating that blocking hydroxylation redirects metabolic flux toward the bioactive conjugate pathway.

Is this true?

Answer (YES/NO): NO